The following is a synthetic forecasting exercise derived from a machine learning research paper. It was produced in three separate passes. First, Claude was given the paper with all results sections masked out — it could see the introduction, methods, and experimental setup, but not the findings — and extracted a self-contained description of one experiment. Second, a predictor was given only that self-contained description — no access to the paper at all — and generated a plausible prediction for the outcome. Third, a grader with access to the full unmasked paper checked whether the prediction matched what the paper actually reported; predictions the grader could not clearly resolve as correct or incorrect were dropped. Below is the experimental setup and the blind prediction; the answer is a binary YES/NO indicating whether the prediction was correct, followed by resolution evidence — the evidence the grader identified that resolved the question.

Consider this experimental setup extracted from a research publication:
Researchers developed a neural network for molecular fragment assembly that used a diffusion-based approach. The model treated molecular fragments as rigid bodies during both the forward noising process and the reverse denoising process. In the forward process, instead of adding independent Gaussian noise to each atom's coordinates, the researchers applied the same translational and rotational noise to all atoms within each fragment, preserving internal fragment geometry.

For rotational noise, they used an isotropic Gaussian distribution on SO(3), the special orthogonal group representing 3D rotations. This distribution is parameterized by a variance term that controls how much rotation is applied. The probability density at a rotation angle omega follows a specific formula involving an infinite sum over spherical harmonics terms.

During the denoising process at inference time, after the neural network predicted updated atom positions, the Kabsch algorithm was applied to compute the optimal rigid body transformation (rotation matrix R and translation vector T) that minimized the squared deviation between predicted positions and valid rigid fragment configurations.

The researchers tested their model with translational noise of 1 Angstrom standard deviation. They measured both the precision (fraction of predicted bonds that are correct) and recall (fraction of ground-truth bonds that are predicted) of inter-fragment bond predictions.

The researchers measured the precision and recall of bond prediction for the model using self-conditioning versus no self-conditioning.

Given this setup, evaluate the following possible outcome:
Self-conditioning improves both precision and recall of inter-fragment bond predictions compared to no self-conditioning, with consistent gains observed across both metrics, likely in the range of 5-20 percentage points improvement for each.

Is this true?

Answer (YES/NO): YES